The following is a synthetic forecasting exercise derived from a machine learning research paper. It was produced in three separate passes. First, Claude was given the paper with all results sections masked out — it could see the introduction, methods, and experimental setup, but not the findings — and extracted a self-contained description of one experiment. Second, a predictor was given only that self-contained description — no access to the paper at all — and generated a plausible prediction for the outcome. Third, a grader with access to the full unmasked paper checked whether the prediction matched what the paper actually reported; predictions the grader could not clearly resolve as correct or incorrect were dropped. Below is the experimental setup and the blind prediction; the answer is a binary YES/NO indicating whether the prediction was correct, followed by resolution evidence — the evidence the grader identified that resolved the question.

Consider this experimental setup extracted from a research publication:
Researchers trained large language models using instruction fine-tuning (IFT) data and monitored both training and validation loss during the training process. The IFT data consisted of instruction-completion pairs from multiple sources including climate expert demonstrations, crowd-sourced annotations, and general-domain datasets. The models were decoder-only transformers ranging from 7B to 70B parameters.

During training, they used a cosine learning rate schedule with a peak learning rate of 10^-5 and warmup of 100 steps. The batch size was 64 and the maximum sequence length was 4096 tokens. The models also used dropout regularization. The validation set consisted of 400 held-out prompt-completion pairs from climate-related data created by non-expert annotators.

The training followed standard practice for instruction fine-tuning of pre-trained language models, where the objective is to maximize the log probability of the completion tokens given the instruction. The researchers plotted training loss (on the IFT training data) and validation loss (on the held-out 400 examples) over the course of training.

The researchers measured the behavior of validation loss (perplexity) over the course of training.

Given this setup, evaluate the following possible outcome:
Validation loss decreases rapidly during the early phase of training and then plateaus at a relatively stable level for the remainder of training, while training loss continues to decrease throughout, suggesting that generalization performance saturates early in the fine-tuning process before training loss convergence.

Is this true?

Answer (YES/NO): NO